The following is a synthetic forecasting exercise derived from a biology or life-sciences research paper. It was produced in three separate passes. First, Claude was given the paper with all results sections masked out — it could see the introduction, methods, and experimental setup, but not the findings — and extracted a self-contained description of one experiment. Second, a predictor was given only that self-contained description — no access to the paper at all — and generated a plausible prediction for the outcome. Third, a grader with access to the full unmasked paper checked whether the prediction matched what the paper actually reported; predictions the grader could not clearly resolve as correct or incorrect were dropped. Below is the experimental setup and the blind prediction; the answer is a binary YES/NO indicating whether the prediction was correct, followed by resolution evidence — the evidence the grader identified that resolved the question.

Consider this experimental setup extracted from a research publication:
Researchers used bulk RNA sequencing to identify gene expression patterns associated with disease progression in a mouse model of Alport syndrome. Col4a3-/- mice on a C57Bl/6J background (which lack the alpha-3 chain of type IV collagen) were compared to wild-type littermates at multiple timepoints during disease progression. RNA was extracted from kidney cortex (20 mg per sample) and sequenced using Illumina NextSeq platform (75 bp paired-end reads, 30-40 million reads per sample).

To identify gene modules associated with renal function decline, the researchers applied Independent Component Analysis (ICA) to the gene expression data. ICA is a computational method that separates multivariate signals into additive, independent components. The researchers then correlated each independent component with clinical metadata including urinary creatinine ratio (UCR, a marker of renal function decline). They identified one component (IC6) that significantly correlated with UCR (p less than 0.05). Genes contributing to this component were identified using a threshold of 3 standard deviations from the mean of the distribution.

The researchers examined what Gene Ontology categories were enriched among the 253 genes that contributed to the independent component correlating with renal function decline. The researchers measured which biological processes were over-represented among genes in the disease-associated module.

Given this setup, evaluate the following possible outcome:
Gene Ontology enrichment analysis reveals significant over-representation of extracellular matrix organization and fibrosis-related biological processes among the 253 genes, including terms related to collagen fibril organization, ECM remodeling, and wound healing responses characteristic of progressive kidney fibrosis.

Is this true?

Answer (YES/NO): NO